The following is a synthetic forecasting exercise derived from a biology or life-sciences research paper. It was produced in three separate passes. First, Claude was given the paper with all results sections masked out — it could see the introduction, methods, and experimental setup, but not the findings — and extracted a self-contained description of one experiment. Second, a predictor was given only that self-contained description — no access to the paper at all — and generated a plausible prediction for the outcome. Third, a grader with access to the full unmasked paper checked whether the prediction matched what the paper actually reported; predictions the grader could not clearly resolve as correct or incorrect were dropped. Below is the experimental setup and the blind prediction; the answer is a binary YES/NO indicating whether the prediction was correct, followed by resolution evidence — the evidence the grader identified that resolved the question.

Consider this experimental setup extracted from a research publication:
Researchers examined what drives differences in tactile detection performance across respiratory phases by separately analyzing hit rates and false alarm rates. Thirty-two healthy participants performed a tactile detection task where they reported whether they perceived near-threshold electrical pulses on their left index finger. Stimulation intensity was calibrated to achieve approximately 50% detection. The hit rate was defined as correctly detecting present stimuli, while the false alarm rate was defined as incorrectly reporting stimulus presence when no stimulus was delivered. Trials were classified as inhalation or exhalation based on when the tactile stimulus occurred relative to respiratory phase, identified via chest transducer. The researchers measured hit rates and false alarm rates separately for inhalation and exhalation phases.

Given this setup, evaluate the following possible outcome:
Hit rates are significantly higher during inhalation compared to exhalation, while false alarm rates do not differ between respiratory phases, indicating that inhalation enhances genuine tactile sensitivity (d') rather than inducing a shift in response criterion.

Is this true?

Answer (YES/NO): NO